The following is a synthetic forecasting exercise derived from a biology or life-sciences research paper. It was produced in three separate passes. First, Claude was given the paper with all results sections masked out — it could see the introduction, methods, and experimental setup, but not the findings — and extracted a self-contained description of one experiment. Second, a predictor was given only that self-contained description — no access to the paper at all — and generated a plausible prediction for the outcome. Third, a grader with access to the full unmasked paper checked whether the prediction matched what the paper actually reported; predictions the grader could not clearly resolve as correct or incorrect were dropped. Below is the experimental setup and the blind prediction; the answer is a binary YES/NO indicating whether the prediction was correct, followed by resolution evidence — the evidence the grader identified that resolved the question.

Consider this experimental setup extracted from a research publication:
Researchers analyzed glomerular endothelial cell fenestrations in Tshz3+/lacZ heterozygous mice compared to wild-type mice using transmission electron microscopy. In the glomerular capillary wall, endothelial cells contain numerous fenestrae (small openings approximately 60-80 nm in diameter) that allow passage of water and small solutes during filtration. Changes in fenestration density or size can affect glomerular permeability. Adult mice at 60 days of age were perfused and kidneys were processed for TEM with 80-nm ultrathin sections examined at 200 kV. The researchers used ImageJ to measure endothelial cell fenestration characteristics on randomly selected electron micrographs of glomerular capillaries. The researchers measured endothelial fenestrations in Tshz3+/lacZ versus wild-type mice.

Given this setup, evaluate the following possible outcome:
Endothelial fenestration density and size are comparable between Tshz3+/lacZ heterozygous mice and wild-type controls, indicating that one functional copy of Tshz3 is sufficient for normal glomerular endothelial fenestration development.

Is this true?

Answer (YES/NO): YES